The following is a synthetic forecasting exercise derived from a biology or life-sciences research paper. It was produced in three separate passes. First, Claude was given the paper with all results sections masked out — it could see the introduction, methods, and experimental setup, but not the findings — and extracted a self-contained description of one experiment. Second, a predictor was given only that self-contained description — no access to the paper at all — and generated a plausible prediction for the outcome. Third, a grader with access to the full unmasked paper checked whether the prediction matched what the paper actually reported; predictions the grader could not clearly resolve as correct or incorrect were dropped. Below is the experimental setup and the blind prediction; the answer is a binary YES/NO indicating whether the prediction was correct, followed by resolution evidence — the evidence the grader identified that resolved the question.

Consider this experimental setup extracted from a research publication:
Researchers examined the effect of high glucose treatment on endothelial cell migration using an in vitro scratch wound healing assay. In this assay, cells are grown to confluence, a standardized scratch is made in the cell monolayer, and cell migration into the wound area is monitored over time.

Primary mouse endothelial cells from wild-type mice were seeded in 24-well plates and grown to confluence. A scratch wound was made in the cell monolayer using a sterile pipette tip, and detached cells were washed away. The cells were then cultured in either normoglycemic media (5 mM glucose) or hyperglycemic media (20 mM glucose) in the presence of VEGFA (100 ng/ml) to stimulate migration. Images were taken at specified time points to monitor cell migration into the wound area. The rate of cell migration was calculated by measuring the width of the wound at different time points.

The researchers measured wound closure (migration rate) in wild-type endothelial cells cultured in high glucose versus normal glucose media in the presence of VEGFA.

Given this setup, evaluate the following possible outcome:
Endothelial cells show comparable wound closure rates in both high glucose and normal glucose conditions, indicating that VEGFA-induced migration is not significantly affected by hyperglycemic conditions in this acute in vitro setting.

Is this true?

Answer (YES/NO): NO